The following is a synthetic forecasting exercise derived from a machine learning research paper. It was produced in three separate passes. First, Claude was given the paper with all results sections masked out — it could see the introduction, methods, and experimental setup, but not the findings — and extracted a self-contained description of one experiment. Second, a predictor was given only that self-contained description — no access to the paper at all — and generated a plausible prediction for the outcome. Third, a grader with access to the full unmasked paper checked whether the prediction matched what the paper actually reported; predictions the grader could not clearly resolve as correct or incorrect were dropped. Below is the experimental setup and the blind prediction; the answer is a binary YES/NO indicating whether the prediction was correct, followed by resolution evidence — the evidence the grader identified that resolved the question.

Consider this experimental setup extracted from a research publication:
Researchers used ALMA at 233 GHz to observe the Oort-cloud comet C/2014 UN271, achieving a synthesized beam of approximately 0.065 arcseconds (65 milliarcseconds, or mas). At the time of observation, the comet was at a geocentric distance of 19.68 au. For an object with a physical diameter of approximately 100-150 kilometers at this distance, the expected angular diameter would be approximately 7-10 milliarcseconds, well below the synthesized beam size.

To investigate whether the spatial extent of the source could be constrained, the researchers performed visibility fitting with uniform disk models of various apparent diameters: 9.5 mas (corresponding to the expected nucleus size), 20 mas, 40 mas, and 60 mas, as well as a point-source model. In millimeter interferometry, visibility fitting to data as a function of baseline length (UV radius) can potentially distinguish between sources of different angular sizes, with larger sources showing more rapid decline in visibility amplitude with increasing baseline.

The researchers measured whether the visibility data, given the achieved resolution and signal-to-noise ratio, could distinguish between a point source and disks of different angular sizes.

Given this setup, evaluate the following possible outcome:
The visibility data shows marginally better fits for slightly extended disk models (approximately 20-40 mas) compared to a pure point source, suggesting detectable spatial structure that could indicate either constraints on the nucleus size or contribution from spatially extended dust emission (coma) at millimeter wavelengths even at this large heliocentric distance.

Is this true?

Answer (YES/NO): NO